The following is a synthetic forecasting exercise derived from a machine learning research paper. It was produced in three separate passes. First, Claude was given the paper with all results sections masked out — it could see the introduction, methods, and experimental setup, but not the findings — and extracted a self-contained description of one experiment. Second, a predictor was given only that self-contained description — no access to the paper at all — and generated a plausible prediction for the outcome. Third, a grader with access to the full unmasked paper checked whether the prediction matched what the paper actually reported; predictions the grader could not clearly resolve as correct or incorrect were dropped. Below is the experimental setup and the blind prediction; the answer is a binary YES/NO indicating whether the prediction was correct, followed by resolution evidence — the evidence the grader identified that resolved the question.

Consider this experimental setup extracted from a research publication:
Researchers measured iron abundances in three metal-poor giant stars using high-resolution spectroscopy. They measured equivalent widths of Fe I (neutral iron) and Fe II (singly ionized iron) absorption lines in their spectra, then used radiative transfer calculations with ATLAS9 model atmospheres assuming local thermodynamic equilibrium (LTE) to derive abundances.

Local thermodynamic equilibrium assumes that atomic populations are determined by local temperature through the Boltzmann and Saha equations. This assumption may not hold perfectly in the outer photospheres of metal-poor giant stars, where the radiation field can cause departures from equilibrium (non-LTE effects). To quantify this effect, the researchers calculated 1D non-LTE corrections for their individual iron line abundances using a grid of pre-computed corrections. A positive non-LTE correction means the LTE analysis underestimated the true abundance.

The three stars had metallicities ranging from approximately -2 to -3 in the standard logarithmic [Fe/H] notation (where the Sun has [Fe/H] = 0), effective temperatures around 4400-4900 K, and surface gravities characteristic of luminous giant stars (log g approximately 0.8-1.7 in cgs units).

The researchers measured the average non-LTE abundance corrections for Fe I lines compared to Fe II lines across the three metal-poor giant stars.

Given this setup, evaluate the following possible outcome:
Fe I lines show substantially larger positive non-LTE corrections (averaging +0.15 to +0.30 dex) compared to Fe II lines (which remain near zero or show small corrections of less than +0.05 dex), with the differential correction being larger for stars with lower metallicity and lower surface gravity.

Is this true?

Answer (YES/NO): NO